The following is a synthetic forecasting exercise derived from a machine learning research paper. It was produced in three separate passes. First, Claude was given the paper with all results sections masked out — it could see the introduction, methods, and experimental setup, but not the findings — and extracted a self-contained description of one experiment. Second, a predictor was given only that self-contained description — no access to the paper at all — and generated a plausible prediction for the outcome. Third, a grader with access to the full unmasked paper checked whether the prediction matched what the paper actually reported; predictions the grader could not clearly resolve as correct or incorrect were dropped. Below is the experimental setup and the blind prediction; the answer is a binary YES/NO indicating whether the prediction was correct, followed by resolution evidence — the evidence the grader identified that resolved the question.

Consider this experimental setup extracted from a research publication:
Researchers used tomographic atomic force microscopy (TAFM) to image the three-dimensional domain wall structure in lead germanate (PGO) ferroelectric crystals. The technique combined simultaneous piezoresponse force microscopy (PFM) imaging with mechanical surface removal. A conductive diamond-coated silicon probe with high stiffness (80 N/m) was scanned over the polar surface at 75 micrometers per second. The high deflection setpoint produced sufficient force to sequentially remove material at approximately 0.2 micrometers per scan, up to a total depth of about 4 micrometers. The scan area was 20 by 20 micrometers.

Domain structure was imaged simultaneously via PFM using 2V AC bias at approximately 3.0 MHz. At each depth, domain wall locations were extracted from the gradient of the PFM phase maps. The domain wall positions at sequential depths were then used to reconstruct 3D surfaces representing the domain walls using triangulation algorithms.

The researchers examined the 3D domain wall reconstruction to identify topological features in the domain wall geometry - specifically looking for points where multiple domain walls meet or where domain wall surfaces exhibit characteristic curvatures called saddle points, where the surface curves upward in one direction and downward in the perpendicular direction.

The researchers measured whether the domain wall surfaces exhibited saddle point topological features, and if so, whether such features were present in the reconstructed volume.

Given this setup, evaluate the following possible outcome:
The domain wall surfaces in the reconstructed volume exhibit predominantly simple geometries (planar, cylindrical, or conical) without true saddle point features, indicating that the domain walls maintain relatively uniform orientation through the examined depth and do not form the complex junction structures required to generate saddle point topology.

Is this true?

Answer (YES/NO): NO